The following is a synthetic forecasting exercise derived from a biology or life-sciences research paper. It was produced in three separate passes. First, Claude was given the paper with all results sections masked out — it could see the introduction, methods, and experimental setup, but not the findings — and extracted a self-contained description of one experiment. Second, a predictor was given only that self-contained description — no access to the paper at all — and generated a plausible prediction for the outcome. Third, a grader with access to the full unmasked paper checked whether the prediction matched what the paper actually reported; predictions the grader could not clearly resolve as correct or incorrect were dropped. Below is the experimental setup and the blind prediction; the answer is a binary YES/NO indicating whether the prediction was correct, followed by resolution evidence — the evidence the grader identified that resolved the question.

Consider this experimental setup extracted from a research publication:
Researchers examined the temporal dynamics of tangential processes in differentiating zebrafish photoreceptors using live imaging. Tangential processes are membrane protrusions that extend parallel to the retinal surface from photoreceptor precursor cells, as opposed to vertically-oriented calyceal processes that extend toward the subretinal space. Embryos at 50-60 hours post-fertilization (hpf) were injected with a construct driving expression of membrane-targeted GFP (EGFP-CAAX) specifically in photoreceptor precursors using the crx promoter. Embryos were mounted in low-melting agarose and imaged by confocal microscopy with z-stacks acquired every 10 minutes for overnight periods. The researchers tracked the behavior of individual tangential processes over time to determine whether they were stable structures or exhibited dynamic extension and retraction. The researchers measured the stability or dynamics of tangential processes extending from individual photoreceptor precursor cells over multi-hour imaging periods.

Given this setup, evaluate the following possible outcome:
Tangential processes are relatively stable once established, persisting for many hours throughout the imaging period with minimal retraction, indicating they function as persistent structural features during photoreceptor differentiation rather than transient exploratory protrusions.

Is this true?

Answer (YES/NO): NO